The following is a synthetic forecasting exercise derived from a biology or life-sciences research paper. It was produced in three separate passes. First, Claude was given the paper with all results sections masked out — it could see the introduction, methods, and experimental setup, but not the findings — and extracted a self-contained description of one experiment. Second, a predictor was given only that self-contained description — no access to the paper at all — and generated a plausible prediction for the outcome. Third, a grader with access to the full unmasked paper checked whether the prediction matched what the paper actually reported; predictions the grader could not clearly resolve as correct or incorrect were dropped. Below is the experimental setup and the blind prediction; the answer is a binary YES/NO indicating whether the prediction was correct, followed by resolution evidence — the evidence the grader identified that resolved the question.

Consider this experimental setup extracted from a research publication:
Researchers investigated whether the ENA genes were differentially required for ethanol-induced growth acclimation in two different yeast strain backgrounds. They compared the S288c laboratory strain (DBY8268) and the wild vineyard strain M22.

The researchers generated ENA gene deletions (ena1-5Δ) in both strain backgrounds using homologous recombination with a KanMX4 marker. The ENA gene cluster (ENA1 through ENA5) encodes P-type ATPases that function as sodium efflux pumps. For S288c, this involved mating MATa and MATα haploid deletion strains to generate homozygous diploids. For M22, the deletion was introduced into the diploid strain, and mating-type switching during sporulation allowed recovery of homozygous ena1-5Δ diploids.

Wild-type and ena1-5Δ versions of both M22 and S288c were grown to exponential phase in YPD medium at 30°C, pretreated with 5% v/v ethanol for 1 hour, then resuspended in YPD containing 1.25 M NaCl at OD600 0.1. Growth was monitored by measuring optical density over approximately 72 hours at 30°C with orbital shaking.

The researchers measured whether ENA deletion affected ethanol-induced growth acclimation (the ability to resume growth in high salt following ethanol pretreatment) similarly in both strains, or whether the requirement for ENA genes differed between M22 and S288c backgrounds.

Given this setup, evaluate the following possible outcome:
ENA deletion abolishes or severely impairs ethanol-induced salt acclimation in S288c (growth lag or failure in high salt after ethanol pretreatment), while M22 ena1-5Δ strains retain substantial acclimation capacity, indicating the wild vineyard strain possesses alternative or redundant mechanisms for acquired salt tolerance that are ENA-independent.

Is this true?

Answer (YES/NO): NO